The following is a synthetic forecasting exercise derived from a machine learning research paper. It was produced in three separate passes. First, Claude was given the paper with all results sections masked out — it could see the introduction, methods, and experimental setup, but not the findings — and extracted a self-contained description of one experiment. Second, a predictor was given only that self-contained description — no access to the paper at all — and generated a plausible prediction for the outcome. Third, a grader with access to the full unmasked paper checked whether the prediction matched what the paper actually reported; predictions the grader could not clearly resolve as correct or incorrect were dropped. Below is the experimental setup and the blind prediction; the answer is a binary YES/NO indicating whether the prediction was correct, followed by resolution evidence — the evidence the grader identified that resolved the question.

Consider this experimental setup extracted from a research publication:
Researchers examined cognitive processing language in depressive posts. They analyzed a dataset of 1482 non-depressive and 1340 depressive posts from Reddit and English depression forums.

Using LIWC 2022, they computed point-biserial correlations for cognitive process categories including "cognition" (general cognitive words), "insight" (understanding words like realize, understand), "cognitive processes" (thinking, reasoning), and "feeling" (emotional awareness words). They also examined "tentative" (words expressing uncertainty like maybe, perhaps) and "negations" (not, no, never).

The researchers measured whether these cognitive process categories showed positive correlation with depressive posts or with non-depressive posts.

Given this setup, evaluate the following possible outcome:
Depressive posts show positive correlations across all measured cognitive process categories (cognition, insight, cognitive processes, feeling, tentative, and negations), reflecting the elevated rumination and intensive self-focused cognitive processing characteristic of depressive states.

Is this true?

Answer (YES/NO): YES